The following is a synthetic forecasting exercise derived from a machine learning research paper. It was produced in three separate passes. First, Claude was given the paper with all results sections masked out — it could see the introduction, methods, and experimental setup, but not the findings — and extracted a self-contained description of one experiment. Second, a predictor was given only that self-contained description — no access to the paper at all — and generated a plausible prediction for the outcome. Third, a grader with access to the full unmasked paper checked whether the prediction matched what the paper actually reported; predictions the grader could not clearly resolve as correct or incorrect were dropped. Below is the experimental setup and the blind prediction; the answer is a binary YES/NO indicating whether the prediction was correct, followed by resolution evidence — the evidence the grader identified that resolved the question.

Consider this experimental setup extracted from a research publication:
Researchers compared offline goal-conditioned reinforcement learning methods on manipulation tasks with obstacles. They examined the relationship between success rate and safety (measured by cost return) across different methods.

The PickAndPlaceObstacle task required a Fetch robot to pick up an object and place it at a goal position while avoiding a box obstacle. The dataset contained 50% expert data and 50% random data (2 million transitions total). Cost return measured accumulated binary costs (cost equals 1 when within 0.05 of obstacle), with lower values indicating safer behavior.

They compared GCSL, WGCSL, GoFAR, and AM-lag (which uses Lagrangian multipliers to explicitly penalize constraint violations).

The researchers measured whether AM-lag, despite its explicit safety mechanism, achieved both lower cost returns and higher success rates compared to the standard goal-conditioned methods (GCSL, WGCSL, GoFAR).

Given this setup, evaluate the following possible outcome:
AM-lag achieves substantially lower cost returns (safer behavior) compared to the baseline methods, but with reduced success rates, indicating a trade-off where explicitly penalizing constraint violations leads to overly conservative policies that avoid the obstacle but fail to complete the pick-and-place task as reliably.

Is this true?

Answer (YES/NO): YES